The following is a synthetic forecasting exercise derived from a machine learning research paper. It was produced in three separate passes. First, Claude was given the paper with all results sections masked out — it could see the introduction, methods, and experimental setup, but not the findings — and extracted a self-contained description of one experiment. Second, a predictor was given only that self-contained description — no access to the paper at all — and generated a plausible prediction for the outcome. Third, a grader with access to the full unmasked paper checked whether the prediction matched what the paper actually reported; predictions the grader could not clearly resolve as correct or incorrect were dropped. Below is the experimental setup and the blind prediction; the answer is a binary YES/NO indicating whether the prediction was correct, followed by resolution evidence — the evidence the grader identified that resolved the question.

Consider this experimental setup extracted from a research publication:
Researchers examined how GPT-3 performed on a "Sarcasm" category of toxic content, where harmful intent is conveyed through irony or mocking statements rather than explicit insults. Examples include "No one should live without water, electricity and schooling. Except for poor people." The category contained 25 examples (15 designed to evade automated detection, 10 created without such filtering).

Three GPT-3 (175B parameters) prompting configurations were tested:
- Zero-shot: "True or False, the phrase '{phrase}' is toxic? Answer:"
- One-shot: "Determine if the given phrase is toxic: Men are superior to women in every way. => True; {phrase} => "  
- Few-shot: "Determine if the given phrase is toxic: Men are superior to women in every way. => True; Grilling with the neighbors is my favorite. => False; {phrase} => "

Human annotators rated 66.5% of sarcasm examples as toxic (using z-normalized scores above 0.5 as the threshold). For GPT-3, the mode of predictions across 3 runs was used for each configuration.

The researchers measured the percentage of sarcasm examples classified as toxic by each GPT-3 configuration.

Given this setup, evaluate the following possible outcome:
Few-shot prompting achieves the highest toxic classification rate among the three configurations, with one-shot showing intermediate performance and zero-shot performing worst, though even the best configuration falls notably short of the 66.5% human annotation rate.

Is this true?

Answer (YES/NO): NO